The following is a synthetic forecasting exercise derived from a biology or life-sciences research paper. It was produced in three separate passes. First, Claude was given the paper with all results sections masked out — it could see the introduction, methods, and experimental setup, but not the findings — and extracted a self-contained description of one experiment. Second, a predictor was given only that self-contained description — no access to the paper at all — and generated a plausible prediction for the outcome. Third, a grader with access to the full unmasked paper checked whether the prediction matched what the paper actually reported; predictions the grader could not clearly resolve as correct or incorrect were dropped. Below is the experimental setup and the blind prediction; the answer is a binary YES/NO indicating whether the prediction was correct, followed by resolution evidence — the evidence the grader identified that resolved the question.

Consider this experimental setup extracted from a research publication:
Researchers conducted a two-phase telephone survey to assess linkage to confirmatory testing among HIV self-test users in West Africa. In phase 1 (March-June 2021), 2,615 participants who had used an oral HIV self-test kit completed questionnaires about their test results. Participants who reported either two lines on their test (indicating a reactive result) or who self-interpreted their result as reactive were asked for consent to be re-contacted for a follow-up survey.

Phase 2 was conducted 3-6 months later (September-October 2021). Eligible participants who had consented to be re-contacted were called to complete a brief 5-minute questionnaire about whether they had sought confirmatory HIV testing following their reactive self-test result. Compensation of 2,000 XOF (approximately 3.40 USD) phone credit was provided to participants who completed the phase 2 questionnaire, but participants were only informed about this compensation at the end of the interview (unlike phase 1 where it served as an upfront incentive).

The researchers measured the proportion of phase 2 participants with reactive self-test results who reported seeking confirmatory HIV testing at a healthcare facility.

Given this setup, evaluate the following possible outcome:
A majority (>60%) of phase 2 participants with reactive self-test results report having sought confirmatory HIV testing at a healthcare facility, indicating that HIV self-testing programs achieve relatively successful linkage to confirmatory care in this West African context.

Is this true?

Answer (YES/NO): NO